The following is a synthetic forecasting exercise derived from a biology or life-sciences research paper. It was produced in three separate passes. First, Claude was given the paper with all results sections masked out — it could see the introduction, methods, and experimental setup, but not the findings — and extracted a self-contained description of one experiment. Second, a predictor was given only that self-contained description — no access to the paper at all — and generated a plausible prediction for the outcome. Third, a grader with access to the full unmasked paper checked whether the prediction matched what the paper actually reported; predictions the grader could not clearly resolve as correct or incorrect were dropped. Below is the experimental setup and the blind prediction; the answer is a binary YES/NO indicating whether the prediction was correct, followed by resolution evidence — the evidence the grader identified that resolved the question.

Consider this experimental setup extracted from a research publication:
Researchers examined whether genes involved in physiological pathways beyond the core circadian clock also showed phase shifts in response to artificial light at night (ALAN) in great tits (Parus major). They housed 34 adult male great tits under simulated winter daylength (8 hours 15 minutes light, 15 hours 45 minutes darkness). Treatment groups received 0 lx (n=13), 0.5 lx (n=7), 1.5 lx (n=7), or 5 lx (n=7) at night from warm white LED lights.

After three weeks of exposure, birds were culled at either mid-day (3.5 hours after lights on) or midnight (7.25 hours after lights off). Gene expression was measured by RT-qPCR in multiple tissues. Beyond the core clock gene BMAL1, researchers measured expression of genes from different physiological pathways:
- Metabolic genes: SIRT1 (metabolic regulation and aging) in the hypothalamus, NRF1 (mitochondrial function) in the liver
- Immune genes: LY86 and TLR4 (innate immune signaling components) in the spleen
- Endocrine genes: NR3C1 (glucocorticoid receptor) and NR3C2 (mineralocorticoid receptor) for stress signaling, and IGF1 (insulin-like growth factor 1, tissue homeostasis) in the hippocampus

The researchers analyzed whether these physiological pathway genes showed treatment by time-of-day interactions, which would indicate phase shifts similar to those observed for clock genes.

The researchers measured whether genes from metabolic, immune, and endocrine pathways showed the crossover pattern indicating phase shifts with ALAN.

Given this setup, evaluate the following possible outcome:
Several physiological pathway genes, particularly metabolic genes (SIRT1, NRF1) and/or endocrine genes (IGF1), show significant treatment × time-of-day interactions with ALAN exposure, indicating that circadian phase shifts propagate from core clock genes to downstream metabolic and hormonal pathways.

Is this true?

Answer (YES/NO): NO